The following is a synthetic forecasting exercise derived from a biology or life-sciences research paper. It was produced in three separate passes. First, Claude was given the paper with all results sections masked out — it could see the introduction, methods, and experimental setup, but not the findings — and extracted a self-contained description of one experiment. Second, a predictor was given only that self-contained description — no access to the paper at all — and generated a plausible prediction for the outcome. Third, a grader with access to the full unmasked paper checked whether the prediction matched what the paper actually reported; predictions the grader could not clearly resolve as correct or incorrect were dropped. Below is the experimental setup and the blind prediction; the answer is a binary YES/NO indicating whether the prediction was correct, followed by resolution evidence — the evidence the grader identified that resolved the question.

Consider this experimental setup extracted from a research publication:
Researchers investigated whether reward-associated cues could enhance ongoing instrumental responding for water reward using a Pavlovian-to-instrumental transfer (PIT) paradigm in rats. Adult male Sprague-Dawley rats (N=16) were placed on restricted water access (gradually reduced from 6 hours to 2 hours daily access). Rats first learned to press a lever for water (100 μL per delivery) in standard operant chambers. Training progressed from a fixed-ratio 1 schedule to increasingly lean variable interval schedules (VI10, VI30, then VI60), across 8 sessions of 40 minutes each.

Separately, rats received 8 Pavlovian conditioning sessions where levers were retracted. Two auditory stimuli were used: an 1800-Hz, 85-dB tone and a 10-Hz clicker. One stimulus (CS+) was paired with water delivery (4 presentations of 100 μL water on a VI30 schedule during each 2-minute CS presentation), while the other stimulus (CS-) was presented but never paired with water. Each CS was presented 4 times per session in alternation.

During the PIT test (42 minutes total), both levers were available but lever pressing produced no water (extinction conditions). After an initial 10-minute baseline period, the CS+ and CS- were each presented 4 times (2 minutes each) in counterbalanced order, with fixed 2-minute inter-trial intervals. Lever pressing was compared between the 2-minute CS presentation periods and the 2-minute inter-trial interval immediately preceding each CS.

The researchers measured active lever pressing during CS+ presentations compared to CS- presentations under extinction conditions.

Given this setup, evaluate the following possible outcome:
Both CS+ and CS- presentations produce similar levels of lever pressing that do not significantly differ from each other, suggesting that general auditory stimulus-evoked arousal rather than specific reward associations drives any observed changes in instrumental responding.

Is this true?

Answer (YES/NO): NO